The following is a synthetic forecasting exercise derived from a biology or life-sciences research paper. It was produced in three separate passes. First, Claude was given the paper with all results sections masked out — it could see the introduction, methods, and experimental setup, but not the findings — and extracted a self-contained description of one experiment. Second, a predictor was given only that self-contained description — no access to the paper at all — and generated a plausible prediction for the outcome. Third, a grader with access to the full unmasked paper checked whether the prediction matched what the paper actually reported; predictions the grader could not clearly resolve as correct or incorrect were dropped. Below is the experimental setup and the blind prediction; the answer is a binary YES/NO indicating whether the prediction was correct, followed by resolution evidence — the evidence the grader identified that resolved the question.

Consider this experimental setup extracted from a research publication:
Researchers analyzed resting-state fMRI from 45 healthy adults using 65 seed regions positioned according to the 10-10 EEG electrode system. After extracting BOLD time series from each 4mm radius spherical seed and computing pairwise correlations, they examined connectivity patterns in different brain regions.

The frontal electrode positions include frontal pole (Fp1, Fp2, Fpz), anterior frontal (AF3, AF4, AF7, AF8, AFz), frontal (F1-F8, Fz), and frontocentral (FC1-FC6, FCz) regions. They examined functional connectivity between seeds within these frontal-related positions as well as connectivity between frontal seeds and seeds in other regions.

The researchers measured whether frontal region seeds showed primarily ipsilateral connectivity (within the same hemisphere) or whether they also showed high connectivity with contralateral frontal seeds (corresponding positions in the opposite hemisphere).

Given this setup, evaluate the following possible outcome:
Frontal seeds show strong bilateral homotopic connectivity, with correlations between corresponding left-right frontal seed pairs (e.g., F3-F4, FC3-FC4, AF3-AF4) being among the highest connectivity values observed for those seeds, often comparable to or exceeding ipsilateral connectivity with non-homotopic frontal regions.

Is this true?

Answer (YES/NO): YES